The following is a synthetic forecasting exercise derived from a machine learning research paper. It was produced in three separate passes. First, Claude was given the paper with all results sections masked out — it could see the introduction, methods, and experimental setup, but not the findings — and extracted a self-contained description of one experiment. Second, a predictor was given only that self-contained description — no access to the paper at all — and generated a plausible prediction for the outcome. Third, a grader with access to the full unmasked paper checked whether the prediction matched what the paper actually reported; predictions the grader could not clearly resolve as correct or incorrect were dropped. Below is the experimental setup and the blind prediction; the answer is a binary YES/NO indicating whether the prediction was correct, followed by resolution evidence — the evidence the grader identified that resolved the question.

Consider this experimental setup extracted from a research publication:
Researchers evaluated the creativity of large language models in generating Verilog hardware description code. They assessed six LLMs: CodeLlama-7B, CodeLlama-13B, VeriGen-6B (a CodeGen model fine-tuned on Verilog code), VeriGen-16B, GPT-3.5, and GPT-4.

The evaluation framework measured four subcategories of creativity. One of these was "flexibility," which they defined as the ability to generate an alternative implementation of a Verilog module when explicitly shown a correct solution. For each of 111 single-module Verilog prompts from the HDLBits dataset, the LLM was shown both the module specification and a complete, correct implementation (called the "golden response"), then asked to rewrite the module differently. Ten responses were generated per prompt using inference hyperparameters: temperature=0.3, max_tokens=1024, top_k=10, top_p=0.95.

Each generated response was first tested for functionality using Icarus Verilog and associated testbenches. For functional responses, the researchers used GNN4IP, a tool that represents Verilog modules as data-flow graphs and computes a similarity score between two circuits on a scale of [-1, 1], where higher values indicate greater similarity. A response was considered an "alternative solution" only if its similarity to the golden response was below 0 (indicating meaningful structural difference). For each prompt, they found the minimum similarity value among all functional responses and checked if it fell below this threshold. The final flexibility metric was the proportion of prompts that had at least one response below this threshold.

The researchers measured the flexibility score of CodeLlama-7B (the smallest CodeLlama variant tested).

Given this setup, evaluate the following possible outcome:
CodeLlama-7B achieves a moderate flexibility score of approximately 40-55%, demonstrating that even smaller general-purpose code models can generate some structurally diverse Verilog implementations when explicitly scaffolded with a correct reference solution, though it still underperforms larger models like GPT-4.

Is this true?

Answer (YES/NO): NO